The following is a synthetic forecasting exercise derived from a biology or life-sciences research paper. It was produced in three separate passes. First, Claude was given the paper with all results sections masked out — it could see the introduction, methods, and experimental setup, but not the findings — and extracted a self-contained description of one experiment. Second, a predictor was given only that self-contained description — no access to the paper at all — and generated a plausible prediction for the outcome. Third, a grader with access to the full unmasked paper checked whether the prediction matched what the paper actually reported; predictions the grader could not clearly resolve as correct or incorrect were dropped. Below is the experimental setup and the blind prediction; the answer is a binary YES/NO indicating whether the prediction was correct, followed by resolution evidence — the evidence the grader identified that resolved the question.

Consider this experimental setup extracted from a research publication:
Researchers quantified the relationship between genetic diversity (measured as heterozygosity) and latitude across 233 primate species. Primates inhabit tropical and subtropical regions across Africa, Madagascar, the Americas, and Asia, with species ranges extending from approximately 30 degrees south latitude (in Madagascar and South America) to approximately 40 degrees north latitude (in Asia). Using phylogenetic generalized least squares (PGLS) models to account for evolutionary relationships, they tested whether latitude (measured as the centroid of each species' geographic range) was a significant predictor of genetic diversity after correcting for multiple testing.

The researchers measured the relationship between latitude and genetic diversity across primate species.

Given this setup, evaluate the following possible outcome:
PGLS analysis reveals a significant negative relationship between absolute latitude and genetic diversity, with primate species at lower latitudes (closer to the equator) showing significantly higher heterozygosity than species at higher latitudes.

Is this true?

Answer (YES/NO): NO